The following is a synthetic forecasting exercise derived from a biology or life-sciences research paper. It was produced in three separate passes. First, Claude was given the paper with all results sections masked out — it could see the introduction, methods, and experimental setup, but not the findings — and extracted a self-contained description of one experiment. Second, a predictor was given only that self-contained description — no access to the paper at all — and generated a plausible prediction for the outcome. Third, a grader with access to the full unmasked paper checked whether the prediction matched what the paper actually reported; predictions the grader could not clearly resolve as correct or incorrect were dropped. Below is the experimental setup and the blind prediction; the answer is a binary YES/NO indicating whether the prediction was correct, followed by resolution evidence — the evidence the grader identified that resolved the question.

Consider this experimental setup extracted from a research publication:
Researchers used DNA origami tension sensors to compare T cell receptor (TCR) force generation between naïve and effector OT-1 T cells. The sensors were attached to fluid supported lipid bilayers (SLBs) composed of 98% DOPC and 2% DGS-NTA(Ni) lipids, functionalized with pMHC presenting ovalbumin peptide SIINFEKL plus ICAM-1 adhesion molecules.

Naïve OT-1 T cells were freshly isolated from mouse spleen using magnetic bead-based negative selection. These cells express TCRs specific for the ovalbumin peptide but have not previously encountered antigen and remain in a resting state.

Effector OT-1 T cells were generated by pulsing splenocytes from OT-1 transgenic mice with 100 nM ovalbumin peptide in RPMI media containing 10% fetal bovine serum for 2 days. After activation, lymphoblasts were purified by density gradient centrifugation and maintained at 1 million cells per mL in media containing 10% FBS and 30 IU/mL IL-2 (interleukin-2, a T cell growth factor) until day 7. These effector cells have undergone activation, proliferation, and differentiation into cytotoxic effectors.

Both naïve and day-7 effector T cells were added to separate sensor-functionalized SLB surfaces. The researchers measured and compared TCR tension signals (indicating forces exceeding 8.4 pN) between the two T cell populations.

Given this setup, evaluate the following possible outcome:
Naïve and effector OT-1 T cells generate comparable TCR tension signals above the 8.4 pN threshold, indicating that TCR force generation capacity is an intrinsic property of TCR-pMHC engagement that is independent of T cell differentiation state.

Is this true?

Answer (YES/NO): NO